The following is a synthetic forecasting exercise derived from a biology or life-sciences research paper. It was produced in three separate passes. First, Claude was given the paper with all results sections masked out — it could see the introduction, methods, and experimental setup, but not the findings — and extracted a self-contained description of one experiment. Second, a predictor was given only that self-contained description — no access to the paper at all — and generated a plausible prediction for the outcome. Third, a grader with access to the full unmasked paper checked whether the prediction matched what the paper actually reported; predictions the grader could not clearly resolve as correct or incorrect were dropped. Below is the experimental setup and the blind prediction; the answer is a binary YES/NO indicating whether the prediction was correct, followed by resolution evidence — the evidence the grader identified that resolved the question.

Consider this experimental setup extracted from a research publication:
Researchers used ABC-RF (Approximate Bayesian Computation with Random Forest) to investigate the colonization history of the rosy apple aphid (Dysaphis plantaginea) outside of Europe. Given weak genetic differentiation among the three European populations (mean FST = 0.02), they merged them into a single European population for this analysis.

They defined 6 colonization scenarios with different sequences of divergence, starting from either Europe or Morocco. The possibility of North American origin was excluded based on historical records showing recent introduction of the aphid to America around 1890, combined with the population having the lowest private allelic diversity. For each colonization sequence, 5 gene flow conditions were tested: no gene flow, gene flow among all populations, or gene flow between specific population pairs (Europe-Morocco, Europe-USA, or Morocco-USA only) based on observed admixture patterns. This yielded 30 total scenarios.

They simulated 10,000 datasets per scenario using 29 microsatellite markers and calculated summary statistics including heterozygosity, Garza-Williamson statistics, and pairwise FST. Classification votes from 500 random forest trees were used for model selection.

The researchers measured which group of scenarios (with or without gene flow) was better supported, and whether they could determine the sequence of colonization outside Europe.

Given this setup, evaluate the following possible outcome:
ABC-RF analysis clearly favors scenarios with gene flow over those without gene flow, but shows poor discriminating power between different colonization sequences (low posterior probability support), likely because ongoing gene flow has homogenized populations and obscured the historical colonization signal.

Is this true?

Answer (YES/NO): YES